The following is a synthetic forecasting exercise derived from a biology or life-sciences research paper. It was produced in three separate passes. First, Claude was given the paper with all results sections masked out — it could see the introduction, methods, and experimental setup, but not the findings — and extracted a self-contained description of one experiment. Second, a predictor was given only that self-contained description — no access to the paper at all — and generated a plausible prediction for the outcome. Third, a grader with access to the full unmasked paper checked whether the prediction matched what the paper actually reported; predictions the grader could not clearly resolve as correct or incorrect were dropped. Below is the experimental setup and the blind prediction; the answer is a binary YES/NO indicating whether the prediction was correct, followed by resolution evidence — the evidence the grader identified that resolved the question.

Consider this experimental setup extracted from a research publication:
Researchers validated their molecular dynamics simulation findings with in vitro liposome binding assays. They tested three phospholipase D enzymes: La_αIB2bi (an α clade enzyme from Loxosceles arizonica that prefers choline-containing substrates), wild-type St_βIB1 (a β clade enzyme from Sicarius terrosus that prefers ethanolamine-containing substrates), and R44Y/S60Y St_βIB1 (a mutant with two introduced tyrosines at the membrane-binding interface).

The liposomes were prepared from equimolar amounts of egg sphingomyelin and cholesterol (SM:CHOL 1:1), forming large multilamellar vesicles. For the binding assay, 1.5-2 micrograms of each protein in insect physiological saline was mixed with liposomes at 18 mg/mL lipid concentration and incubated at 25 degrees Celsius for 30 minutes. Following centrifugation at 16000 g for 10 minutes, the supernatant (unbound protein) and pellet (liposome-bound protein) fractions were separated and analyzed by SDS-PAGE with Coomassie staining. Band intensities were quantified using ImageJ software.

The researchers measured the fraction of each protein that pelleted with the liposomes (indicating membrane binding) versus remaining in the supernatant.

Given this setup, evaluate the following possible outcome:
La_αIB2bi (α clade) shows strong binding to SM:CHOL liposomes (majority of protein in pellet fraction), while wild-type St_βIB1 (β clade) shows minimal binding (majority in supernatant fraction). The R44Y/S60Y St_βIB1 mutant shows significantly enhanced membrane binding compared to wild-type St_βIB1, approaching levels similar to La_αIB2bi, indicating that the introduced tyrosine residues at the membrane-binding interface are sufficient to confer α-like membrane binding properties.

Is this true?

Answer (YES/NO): NO